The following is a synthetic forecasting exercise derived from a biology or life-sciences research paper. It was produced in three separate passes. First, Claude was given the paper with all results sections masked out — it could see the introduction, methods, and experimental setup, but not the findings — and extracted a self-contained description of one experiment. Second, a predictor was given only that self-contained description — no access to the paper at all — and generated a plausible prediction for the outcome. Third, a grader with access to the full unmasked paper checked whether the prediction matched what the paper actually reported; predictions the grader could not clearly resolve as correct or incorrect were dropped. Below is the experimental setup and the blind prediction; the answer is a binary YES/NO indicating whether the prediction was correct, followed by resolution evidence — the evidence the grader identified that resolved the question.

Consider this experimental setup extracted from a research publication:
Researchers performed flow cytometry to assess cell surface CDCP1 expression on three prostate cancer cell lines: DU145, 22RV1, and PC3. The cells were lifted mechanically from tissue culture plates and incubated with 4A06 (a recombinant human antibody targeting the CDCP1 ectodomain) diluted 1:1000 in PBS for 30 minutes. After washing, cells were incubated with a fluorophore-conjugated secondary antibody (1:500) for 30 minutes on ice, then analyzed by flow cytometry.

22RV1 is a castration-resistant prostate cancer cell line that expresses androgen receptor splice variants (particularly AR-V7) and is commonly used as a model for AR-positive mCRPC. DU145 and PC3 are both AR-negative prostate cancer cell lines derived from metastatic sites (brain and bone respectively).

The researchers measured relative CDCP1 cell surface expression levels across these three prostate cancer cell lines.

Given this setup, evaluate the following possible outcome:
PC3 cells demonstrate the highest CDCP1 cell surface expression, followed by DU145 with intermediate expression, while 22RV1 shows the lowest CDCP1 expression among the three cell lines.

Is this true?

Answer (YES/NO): YES